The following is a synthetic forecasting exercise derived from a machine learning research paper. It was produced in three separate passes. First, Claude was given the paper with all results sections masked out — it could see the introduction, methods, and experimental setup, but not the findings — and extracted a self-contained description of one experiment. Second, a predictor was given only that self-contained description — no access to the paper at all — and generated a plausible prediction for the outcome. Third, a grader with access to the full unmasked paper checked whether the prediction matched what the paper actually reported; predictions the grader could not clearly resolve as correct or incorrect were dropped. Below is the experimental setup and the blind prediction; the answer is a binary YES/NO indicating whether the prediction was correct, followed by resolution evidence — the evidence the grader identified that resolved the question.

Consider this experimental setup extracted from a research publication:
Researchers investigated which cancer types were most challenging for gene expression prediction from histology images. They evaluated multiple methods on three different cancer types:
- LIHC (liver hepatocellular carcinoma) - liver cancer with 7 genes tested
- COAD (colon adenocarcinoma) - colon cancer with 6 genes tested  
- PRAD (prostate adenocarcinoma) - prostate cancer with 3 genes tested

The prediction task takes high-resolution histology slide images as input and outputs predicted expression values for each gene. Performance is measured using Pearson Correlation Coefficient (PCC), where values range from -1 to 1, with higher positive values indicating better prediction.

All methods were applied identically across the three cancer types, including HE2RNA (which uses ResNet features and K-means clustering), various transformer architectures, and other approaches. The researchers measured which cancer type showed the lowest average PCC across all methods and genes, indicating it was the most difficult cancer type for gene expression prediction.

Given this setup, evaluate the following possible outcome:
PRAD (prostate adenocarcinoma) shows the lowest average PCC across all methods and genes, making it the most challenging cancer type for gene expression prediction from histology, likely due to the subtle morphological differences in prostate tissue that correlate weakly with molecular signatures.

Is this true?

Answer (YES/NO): YES